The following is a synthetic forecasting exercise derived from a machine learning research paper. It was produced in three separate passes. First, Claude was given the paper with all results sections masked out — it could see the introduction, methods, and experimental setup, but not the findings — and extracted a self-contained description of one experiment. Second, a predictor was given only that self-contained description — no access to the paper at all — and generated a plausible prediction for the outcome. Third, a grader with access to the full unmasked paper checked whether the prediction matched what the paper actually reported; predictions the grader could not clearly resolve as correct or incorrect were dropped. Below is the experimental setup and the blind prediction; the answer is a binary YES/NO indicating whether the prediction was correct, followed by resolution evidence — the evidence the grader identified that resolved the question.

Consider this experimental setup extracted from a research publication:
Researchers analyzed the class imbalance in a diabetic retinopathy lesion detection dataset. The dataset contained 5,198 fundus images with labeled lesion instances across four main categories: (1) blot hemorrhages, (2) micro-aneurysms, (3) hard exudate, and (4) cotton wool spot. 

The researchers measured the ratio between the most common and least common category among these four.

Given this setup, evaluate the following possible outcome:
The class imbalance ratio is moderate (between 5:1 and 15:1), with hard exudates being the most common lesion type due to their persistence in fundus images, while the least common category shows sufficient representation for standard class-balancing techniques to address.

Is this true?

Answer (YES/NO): NO